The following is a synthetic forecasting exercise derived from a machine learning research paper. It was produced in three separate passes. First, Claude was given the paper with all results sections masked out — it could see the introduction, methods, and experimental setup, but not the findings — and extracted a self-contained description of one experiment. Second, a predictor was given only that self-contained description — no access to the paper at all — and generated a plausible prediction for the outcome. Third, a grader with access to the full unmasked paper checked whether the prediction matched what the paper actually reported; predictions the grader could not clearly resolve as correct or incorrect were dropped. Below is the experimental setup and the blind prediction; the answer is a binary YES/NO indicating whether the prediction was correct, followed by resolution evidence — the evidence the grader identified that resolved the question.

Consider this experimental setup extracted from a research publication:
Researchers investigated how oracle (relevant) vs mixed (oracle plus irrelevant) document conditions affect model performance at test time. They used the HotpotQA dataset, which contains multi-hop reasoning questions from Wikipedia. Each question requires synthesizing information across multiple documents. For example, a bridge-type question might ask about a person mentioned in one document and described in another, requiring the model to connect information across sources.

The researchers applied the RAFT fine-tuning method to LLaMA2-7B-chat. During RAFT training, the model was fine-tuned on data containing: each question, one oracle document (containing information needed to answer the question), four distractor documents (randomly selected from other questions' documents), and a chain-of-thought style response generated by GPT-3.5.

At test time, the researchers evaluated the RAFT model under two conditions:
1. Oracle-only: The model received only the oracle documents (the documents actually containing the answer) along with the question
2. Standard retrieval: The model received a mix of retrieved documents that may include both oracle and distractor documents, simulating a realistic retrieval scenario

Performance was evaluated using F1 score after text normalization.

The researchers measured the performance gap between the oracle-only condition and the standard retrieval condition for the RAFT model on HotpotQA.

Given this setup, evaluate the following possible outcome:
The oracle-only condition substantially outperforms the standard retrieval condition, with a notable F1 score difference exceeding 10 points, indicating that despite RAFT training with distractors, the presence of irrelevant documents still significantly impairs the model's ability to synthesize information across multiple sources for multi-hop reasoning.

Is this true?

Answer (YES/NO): YES